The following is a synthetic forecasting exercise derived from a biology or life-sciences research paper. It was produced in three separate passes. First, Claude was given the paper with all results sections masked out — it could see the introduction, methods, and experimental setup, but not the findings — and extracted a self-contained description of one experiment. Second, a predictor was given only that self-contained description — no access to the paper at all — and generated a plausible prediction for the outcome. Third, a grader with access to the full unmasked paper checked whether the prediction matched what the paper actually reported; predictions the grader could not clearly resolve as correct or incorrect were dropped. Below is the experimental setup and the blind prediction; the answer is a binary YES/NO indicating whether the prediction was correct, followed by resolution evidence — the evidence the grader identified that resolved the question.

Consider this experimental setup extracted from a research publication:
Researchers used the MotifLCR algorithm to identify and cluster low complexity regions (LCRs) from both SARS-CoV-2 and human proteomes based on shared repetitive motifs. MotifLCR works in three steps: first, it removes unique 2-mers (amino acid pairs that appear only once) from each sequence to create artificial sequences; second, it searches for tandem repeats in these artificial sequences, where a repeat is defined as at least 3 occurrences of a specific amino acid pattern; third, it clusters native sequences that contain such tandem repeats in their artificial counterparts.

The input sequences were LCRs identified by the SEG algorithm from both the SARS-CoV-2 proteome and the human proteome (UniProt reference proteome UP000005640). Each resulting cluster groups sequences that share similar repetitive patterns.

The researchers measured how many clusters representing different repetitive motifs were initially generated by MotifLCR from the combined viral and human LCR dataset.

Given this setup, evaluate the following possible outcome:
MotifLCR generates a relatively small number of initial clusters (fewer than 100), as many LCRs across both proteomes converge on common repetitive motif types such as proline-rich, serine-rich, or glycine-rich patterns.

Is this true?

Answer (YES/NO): YES